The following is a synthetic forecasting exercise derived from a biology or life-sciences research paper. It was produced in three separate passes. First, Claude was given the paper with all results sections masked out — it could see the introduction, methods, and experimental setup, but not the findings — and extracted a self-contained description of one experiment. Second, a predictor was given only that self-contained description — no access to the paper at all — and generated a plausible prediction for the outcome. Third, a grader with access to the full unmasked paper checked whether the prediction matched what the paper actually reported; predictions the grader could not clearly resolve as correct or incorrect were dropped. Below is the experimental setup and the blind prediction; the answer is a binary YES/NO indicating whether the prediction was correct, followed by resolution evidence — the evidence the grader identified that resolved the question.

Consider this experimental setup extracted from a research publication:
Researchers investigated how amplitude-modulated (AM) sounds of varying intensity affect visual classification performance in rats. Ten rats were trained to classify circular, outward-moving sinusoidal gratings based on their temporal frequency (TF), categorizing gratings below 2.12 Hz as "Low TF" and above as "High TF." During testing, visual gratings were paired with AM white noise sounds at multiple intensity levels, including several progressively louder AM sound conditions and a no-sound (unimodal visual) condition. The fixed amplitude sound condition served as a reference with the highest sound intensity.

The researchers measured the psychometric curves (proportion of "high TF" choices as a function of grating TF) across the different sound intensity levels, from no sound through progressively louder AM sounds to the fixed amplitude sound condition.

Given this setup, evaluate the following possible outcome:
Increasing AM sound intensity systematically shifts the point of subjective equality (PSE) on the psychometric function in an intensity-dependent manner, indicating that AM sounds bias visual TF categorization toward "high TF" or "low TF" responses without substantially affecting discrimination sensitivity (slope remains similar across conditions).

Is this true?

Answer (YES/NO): NO